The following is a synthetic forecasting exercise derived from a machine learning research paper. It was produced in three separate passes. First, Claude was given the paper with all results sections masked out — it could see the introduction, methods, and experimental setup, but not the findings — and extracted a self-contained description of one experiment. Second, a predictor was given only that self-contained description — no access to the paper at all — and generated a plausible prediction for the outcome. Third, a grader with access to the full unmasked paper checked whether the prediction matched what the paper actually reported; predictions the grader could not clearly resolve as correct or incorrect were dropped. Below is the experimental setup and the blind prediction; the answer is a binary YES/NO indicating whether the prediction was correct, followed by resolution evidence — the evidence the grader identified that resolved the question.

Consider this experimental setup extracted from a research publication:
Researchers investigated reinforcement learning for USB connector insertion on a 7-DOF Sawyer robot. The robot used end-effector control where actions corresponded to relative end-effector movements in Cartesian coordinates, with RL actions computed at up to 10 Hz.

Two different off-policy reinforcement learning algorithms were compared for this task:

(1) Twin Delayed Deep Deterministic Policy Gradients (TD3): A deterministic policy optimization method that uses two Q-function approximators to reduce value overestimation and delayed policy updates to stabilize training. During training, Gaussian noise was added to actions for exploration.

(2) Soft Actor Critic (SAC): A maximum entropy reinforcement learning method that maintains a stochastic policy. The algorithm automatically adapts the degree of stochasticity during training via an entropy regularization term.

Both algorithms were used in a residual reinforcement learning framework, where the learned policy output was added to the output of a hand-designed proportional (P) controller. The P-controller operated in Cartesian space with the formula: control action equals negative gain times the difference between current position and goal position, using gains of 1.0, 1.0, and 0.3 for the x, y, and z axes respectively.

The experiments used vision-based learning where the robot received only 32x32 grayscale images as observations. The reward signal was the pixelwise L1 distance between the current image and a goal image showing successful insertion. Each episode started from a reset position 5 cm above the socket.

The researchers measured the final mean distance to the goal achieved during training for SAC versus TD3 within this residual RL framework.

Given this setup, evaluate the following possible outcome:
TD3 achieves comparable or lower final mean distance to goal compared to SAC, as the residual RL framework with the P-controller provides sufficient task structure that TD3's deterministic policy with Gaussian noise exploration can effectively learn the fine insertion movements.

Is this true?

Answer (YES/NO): NO